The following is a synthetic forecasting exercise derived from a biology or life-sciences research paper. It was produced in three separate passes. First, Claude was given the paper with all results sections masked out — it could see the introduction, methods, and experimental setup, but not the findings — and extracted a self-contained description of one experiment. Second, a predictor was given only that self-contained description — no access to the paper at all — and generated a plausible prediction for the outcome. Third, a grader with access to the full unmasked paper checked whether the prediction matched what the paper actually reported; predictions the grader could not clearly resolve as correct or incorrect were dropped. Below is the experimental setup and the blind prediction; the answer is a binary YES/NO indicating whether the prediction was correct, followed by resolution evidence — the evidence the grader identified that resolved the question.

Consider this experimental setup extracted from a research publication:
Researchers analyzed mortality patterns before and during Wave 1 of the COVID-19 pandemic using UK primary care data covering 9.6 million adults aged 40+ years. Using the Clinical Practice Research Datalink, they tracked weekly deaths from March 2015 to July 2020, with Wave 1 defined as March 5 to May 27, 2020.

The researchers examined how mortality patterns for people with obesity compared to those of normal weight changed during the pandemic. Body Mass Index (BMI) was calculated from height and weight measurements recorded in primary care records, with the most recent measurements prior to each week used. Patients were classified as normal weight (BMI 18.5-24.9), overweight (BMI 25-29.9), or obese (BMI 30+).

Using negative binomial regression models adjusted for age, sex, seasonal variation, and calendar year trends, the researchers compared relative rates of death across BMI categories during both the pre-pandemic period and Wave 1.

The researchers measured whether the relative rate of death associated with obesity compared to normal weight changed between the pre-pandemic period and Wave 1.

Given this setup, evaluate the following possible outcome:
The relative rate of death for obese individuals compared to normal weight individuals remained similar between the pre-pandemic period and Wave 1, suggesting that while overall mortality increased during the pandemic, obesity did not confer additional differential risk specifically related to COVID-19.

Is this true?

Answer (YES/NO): YES